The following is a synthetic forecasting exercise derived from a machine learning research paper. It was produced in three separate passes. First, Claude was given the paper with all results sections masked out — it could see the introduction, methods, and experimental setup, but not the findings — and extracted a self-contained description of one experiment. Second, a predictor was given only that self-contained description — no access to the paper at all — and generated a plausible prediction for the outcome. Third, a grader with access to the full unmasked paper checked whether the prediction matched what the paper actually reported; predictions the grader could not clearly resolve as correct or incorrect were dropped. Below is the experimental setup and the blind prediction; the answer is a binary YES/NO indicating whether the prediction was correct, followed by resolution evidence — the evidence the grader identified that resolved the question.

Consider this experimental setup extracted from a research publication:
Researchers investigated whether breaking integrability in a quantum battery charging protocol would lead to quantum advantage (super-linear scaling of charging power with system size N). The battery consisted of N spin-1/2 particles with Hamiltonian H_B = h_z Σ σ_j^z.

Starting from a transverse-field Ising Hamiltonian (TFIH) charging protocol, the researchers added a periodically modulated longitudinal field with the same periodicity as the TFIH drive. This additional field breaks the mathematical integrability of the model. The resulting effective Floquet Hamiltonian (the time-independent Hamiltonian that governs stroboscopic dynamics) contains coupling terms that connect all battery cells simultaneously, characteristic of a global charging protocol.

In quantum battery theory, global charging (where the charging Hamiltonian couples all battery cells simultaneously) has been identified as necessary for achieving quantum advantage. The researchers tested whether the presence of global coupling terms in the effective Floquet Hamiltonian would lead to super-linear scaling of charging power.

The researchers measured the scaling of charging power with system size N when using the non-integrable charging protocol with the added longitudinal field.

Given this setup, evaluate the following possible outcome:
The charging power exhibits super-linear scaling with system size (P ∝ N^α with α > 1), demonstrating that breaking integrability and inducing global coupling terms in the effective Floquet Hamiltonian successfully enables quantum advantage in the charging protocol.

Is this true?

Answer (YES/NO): NO